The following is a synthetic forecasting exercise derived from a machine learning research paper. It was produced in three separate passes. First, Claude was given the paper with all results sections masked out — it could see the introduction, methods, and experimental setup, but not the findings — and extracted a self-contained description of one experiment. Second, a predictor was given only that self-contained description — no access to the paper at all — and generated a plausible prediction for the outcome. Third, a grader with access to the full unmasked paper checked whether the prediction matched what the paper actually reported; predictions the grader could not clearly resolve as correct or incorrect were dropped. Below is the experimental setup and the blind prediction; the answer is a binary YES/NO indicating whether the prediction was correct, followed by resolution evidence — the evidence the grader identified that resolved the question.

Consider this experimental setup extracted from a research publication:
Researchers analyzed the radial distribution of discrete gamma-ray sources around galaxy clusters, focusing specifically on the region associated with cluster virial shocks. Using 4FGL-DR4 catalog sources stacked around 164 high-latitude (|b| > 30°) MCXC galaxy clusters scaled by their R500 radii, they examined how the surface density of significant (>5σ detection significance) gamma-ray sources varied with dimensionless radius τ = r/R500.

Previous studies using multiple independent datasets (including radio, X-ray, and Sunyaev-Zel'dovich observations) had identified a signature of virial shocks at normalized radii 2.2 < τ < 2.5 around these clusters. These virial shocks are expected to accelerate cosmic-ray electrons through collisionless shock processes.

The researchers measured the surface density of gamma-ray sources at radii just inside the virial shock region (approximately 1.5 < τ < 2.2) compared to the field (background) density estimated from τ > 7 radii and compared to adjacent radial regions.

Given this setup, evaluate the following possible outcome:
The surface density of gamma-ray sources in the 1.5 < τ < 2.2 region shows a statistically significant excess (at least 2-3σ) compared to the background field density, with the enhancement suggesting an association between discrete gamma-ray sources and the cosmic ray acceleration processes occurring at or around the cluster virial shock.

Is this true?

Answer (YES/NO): NO